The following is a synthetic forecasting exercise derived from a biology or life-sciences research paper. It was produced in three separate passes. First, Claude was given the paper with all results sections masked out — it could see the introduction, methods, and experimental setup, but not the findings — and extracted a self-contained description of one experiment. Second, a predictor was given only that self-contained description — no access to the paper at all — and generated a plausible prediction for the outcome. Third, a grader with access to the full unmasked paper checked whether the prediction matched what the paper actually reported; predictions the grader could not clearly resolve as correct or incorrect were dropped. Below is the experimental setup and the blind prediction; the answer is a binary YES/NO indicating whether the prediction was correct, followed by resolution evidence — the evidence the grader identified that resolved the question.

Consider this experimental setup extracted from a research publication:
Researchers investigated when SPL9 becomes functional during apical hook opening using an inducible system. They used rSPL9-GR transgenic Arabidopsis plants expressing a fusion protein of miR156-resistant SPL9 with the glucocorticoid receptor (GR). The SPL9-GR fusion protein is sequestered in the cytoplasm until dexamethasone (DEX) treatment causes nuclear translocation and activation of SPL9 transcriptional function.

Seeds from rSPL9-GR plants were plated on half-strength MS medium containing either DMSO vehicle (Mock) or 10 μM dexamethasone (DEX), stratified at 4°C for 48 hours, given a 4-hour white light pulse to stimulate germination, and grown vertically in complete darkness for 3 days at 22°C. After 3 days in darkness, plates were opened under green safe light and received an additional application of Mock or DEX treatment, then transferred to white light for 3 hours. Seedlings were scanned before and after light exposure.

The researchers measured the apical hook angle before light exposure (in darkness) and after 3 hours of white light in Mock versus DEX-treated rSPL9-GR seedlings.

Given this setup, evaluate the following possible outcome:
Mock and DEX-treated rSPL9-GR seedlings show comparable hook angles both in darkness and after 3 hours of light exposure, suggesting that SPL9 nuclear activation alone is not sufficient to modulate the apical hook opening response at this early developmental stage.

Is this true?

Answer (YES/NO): NO